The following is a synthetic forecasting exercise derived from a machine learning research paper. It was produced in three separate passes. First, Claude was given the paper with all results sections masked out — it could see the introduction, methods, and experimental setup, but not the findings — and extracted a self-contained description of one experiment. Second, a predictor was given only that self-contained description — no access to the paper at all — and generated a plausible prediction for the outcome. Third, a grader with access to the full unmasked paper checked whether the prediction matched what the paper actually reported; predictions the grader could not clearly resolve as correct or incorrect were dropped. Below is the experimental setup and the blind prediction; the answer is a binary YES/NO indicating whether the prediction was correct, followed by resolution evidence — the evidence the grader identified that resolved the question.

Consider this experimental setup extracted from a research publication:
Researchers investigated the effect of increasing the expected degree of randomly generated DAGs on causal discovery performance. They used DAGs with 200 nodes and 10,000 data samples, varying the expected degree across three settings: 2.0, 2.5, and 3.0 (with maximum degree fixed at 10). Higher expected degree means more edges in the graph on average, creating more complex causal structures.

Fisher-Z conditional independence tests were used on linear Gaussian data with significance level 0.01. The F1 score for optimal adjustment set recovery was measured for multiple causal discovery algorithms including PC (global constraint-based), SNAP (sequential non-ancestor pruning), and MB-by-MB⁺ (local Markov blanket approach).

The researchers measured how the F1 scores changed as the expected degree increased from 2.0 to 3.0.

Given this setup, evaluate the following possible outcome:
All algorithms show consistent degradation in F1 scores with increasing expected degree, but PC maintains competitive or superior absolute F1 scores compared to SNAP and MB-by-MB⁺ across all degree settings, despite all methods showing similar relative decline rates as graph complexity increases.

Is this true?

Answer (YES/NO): NO